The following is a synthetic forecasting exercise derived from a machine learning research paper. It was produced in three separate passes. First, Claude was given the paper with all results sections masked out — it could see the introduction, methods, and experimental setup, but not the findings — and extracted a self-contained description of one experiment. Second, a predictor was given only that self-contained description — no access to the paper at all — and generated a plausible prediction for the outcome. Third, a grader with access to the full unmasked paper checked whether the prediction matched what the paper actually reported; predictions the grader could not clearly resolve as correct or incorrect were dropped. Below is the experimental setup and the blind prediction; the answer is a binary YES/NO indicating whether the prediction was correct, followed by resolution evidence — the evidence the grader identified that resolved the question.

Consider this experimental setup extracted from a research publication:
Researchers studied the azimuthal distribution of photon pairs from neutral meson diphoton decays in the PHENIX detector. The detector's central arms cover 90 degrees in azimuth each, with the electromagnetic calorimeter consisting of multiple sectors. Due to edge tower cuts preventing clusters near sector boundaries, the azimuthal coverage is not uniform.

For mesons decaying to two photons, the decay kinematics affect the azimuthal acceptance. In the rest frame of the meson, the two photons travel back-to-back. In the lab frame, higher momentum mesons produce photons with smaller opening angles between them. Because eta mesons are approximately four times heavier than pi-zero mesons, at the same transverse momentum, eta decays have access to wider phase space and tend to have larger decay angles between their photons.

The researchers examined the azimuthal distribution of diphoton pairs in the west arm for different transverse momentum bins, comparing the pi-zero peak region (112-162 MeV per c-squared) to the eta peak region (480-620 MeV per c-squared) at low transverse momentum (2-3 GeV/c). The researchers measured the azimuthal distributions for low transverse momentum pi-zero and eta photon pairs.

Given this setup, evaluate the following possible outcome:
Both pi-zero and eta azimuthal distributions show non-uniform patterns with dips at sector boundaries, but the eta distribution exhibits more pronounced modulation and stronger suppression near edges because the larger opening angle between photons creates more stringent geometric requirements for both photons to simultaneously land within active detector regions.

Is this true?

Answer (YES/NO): NO